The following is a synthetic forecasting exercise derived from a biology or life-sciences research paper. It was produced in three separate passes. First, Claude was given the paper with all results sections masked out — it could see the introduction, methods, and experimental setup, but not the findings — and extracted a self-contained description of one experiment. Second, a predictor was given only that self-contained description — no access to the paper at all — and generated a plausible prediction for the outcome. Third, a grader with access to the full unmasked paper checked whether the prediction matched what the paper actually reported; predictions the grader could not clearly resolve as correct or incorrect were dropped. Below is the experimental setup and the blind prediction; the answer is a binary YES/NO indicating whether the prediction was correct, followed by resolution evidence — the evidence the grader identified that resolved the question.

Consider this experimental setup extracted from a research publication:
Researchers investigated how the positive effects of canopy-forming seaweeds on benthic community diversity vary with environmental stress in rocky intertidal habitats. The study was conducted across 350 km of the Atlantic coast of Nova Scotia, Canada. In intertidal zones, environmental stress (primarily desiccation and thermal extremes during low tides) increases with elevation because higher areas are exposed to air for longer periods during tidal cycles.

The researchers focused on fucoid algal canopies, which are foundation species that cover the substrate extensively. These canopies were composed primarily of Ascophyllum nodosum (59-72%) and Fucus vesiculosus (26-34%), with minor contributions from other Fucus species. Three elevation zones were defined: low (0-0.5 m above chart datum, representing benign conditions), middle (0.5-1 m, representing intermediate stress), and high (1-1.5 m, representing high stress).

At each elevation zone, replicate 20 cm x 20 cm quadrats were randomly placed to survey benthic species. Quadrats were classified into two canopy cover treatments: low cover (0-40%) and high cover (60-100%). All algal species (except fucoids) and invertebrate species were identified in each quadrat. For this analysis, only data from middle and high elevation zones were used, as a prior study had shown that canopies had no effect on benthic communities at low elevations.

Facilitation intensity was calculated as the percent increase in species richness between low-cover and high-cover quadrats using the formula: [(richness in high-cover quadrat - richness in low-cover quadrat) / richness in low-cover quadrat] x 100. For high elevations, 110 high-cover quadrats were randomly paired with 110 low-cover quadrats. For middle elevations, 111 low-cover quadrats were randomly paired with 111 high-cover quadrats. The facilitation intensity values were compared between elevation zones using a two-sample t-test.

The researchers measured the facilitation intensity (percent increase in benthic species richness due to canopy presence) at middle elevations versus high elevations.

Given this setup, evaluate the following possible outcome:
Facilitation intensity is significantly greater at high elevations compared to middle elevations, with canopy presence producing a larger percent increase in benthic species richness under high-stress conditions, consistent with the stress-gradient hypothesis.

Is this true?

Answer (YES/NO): NO